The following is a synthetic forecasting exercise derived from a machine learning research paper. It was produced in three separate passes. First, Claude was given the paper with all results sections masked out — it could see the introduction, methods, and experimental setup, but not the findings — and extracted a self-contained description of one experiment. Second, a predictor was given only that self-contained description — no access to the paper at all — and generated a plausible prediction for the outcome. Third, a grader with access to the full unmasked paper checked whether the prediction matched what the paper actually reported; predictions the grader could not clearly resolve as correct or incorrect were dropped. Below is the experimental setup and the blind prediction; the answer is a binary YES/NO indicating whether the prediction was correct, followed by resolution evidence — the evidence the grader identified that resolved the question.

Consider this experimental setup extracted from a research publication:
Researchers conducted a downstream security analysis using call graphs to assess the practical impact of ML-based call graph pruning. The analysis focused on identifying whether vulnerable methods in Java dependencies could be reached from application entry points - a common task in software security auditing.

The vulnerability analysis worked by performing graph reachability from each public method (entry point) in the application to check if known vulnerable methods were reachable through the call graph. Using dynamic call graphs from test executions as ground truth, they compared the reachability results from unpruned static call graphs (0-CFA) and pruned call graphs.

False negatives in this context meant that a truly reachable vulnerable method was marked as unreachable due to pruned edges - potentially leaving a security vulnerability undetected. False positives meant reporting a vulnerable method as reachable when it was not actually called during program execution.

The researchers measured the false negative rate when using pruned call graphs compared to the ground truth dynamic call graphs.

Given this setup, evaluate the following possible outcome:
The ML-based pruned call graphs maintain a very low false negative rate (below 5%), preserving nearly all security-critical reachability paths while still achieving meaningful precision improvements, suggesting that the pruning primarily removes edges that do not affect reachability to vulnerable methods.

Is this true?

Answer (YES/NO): YES